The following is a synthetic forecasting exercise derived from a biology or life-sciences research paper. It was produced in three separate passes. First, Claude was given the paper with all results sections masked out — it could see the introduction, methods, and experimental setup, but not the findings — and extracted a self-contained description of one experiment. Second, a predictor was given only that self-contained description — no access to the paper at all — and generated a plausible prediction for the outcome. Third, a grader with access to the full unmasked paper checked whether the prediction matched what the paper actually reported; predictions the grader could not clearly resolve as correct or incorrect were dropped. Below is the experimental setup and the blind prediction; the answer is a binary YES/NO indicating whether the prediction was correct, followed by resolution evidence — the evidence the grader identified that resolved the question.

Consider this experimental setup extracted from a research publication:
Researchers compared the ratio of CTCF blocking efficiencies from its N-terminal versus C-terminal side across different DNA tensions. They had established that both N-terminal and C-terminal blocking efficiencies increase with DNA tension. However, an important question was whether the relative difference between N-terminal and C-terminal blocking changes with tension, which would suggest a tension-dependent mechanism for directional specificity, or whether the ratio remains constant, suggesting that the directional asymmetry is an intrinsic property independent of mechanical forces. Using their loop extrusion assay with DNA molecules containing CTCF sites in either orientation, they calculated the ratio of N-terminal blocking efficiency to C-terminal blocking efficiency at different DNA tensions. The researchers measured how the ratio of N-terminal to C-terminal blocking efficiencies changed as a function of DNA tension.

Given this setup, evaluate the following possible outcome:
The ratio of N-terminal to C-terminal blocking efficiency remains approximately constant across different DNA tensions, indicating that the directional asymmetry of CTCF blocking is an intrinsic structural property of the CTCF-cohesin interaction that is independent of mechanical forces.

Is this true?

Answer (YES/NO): YES